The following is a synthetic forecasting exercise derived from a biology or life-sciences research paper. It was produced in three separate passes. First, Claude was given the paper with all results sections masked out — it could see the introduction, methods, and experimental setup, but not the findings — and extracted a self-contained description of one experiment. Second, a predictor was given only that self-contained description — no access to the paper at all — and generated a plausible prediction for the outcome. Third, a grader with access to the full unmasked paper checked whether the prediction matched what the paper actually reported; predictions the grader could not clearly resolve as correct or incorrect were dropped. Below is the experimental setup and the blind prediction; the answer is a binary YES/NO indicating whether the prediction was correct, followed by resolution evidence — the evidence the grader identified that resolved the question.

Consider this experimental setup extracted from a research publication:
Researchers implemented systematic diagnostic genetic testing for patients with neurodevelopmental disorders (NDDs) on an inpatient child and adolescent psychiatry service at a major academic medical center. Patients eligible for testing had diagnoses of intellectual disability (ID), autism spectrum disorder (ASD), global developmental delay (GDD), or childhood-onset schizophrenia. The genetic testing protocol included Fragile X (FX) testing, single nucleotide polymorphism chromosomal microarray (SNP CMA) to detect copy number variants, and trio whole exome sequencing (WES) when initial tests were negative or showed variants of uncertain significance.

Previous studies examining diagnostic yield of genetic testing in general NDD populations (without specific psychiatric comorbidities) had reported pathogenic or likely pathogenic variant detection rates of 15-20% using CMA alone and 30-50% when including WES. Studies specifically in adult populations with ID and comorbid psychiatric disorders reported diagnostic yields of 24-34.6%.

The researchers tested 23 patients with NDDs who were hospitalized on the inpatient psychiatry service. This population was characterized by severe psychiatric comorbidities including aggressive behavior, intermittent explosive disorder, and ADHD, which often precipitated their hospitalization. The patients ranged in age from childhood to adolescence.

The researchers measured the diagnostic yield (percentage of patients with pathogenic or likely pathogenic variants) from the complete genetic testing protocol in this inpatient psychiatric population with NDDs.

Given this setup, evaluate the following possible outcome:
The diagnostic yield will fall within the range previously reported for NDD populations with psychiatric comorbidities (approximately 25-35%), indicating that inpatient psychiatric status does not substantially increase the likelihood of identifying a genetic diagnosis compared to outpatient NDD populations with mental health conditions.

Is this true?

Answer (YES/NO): NO